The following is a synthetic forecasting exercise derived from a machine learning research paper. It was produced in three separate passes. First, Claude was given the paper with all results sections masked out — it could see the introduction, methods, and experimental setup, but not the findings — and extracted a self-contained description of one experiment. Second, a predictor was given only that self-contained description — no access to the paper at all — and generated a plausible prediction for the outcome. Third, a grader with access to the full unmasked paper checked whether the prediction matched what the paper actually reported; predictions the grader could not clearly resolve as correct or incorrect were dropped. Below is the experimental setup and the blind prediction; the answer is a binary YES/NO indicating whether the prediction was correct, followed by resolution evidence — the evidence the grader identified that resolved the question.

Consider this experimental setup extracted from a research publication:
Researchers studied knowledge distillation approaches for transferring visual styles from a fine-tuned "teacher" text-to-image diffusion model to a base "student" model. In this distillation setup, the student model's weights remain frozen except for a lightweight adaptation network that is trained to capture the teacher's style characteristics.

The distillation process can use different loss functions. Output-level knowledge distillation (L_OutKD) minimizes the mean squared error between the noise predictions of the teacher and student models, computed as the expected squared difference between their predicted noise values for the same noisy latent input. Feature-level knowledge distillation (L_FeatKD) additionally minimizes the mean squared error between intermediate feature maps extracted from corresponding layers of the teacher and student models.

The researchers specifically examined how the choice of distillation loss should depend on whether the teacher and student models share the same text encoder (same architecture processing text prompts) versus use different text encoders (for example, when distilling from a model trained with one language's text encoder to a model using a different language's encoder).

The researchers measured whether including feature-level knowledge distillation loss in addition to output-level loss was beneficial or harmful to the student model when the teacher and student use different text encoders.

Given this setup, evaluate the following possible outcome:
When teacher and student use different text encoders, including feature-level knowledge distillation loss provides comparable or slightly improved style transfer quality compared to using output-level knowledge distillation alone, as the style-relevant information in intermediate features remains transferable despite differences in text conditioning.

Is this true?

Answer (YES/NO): NO